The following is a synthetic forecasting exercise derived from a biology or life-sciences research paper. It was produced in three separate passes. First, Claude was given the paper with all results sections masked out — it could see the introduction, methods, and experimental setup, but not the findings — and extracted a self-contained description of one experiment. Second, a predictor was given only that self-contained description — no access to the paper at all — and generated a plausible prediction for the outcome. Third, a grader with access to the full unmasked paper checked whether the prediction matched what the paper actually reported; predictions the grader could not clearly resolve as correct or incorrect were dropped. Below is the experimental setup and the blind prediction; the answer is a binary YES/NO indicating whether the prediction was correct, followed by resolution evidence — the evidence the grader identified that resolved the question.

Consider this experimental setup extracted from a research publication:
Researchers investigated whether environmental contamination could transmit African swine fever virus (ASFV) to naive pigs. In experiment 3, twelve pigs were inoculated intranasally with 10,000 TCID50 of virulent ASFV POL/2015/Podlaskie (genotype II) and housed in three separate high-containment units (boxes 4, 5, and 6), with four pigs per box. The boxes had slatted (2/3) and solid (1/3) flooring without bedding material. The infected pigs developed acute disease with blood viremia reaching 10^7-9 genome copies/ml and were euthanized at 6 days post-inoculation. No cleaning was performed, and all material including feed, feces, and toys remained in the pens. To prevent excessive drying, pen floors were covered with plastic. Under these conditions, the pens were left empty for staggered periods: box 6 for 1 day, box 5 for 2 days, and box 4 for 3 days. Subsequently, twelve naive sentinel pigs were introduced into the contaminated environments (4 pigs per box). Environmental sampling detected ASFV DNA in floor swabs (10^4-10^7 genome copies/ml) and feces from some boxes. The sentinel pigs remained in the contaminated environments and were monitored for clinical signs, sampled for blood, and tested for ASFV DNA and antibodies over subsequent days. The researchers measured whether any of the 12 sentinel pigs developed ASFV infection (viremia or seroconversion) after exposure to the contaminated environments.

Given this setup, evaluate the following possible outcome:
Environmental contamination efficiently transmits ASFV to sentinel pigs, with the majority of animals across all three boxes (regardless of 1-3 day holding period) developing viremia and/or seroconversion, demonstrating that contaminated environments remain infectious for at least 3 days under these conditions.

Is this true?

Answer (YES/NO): NO